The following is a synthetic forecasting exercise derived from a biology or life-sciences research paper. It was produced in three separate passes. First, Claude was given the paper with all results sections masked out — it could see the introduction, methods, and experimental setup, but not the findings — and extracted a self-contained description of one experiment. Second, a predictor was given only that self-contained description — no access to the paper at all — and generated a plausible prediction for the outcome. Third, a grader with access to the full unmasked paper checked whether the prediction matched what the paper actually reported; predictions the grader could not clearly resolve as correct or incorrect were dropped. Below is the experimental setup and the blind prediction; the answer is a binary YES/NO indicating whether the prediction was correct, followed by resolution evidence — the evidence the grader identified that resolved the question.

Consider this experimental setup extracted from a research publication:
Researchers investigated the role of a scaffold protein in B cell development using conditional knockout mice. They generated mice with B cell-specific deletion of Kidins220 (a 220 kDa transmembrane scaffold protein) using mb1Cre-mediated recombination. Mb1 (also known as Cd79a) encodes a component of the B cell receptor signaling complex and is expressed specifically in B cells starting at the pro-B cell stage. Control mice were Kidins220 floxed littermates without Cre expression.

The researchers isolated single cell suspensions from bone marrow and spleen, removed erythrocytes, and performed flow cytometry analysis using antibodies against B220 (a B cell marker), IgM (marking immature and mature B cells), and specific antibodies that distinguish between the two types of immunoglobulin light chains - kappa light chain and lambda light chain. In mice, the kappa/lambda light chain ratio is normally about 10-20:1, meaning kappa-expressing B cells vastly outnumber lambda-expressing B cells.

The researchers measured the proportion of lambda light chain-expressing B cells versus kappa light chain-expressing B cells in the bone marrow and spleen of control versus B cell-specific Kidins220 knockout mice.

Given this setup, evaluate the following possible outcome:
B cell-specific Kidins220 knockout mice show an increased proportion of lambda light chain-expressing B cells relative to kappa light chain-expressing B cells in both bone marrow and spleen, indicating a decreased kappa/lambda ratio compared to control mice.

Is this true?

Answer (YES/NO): NO